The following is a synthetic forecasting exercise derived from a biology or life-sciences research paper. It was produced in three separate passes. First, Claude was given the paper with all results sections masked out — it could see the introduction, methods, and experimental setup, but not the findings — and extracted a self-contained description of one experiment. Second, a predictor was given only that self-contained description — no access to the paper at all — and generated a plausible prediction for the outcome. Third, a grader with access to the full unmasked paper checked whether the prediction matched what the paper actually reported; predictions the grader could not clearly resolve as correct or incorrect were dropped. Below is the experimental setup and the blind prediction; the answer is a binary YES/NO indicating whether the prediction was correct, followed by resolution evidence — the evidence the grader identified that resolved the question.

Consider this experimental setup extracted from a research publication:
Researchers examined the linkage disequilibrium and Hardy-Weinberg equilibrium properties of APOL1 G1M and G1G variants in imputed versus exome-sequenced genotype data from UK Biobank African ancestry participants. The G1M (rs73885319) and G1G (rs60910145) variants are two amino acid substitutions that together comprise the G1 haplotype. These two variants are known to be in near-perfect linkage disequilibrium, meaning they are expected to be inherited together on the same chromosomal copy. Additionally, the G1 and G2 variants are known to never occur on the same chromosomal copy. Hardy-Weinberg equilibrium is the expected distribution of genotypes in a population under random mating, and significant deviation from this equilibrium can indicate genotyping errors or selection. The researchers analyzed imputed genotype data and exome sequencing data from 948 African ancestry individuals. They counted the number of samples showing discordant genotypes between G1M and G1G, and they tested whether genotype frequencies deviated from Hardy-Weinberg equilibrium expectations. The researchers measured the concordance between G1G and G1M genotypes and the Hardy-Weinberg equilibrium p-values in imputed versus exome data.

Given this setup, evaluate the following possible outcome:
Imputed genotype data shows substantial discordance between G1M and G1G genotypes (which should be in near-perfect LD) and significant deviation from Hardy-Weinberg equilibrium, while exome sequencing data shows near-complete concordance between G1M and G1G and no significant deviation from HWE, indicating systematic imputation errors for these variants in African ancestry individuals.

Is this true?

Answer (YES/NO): YES